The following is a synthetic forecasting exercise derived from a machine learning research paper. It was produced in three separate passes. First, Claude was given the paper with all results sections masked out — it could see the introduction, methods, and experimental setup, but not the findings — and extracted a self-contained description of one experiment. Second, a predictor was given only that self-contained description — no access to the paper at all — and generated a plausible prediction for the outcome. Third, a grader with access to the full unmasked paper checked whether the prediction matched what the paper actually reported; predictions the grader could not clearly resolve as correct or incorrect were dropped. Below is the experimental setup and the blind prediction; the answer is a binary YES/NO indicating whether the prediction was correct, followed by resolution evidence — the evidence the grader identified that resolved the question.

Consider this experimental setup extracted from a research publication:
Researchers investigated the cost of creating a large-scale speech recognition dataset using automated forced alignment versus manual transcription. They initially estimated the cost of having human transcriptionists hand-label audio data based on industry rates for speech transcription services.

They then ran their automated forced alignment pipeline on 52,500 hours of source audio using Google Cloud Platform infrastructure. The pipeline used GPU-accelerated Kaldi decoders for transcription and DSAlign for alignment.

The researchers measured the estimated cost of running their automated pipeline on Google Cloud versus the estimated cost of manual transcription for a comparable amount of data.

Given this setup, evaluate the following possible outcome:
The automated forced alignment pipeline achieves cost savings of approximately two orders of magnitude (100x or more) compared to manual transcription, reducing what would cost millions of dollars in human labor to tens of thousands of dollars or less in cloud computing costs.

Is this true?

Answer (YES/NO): YES